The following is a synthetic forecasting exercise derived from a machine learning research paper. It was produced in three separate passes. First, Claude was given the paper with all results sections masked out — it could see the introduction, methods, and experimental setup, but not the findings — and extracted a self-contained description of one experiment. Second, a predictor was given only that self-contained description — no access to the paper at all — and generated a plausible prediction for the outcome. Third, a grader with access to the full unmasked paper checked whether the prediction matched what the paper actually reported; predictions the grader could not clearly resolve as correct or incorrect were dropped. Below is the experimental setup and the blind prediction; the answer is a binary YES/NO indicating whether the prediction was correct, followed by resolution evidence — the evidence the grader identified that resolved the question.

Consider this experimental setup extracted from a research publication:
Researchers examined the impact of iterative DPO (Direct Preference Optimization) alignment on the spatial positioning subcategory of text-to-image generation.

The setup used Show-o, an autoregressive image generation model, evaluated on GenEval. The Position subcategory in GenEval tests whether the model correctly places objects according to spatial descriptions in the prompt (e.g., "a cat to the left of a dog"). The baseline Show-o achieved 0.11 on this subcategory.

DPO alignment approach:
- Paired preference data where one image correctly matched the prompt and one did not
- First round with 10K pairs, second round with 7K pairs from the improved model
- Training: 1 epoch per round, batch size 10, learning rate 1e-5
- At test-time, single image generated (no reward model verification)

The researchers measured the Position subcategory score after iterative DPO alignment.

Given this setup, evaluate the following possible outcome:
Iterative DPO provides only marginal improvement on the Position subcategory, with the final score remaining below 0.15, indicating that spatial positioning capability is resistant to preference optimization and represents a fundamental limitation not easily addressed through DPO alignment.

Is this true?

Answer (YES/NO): NO